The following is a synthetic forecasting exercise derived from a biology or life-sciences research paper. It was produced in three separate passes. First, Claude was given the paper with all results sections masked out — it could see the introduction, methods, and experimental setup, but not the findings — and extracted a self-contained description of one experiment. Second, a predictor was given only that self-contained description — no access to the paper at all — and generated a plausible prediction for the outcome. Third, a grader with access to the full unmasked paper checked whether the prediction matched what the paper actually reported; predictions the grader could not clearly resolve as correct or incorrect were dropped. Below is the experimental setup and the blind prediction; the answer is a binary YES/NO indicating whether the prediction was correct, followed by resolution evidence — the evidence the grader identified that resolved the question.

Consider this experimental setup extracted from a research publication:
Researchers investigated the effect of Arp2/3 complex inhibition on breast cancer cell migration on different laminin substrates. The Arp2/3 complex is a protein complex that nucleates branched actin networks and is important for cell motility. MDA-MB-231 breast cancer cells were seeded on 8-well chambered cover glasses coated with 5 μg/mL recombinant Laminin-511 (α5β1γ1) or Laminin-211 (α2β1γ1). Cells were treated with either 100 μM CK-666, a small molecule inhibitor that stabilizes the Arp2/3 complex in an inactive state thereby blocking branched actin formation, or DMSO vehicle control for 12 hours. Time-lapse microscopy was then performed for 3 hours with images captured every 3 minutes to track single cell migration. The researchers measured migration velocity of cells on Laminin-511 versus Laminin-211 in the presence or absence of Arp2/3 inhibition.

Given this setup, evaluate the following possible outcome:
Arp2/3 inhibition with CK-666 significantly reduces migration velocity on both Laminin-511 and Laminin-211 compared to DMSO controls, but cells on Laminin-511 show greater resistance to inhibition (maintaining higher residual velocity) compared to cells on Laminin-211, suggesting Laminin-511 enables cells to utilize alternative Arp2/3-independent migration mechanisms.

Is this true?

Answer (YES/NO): NO